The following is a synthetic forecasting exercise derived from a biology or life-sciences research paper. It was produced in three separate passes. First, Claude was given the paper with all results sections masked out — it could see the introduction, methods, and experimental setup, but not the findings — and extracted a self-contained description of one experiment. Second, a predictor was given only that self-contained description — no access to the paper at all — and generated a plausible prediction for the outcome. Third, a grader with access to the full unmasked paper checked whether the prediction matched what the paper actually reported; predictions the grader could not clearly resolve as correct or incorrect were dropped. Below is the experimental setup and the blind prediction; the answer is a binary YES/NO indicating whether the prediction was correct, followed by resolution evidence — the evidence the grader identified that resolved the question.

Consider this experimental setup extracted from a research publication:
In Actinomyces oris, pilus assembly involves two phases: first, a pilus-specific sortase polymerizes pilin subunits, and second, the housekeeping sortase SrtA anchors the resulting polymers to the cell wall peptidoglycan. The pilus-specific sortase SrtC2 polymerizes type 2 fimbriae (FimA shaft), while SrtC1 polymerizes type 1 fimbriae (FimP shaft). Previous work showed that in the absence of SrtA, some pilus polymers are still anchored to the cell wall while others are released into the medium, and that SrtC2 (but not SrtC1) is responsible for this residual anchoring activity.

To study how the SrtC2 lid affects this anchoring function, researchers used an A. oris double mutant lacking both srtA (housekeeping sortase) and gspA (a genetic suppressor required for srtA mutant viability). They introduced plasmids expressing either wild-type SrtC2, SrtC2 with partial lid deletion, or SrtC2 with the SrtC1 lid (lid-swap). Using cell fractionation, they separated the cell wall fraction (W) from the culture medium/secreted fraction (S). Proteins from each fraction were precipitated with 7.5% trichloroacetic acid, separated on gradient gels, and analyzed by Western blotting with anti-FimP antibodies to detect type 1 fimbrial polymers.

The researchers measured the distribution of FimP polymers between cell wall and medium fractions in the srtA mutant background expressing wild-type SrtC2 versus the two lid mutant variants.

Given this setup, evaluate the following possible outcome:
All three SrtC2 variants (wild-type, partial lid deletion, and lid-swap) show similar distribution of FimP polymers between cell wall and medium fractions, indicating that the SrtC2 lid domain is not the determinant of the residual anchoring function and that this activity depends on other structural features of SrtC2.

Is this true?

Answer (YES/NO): NO